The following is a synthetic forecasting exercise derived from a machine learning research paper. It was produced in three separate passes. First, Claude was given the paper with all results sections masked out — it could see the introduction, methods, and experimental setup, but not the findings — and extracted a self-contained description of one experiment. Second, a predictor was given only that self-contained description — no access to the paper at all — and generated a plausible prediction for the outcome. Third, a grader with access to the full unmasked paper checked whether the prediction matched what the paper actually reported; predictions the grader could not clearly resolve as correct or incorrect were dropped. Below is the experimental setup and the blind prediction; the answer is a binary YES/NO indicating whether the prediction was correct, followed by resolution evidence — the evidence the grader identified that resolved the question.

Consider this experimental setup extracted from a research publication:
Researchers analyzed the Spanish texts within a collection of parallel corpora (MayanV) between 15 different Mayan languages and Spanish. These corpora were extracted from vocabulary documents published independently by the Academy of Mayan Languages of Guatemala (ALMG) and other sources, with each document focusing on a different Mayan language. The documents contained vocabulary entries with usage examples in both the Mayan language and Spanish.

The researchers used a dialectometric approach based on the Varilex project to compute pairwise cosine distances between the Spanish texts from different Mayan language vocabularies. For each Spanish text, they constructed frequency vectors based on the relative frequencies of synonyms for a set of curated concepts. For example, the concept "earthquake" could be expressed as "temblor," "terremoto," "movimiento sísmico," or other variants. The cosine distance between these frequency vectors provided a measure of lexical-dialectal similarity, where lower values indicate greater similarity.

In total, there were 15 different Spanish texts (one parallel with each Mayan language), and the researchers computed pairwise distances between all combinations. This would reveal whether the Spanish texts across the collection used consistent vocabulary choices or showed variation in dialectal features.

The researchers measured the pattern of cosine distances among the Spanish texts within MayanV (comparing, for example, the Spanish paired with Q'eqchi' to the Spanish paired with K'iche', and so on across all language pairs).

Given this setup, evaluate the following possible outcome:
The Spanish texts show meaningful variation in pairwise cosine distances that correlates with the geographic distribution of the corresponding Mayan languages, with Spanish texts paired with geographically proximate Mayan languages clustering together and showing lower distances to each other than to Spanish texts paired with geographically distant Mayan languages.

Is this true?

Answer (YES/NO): NO